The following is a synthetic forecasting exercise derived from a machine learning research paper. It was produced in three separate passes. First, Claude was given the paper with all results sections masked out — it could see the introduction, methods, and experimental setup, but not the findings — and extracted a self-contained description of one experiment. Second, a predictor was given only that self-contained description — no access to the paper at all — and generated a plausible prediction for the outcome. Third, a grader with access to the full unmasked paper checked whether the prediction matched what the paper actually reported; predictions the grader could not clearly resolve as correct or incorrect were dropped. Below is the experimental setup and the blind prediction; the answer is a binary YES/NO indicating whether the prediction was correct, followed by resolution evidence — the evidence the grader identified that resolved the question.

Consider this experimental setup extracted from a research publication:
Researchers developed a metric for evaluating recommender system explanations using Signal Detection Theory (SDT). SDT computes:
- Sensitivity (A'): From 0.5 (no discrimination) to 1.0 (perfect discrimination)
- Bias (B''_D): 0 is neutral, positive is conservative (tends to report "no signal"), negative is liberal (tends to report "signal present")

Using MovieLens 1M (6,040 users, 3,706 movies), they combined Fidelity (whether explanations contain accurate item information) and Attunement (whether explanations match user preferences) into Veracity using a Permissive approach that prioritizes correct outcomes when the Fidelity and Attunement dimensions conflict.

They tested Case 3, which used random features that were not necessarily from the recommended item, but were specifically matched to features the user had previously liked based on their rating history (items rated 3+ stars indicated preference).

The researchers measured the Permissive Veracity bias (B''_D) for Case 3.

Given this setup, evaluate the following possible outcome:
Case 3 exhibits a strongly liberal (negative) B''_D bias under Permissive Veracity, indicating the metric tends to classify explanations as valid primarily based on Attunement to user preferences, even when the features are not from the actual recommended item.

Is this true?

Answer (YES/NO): YES